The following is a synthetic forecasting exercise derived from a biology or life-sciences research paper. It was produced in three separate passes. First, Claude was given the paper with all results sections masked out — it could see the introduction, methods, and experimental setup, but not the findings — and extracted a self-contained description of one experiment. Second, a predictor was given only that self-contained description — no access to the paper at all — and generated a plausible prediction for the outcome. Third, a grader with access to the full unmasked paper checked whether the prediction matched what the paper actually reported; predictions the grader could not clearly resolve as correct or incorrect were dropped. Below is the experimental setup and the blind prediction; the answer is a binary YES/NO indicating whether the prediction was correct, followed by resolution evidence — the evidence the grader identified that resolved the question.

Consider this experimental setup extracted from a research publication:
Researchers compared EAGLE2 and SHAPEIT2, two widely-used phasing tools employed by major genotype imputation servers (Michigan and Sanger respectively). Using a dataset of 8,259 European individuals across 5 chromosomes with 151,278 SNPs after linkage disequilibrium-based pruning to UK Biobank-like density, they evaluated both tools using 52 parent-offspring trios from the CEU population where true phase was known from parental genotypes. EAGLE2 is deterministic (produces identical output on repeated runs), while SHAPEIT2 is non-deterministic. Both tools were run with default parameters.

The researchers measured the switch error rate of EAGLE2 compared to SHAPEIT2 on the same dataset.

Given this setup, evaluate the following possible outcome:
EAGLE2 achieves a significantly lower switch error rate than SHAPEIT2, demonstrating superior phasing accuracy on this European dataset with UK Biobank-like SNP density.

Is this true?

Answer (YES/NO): NO